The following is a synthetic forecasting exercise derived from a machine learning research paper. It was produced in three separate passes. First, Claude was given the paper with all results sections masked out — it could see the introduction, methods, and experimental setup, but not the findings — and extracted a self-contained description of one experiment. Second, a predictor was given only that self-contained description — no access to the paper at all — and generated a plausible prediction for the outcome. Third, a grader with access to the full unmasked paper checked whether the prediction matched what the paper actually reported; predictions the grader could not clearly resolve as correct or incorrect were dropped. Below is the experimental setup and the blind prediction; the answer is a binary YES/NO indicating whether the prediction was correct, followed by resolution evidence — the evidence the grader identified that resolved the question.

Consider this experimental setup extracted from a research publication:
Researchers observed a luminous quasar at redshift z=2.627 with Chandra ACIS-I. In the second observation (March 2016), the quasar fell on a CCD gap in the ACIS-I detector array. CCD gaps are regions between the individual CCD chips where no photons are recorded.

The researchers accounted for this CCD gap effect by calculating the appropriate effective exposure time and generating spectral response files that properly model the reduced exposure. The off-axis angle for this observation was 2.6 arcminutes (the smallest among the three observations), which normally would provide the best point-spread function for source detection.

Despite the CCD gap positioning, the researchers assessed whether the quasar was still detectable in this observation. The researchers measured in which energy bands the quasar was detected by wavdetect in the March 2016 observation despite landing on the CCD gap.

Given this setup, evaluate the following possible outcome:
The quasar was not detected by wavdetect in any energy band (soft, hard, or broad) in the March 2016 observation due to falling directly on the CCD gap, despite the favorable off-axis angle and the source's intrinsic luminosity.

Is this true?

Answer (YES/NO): NO